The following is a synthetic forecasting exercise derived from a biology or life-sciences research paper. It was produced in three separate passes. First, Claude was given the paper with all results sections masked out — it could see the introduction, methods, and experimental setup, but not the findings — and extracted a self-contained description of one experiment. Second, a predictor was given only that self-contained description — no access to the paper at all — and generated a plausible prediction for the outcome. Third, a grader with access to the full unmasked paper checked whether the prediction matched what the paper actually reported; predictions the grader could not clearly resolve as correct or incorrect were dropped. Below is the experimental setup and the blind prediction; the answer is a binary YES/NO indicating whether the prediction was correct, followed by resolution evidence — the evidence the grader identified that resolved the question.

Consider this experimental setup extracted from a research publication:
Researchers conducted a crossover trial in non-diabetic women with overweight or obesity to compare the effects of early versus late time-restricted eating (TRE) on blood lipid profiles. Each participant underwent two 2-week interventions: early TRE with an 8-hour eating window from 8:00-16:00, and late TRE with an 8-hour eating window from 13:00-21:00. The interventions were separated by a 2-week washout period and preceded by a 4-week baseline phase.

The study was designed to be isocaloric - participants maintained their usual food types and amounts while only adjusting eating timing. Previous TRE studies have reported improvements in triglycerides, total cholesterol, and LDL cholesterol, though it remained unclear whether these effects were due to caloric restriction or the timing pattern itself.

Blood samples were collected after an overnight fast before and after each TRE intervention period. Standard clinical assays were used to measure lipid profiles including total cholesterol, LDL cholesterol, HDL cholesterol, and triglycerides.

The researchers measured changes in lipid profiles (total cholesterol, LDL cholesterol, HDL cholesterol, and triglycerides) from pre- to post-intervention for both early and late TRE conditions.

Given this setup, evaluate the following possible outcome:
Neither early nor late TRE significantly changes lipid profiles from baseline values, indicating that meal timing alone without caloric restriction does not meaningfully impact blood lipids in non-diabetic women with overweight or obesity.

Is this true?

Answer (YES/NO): NO